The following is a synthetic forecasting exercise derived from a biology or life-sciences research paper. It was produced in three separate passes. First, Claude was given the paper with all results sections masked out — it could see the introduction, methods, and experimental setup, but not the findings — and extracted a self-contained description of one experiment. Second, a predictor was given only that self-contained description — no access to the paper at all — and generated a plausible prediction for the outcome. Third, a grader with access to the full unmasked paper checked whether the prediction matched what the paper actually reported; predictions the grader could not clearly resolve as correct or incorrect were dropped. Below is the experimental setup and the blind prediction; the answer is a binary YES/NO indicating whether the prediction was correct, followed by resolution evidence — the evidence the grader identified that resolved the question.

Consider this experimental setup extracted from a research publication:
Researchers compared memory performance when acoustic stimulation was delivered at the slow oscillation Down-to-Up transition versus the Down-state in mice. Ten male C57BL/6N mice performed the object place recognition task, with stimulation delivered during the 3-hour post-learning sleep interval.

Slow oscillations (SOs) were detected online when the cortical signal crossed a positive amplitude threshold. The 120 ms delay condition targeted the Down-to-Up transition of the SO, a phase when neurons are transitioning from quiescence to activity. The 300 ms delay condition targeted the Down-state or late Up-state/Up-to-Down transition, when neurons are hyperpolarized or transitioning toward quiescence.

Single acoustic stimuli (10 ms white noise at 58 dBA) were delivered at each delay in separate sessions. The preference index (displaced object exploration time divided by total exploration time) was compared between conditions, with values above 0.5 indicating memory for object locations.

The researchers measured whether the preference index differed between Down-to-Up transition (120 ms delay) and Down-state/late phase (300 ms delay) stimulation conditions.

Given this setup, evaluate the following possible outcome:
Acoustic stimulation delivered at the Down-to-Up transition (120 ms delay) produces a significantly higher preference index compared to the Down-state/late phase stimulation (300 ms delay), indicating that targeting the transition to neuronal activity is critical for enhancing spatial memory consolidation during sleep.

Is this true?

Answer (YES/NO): NO